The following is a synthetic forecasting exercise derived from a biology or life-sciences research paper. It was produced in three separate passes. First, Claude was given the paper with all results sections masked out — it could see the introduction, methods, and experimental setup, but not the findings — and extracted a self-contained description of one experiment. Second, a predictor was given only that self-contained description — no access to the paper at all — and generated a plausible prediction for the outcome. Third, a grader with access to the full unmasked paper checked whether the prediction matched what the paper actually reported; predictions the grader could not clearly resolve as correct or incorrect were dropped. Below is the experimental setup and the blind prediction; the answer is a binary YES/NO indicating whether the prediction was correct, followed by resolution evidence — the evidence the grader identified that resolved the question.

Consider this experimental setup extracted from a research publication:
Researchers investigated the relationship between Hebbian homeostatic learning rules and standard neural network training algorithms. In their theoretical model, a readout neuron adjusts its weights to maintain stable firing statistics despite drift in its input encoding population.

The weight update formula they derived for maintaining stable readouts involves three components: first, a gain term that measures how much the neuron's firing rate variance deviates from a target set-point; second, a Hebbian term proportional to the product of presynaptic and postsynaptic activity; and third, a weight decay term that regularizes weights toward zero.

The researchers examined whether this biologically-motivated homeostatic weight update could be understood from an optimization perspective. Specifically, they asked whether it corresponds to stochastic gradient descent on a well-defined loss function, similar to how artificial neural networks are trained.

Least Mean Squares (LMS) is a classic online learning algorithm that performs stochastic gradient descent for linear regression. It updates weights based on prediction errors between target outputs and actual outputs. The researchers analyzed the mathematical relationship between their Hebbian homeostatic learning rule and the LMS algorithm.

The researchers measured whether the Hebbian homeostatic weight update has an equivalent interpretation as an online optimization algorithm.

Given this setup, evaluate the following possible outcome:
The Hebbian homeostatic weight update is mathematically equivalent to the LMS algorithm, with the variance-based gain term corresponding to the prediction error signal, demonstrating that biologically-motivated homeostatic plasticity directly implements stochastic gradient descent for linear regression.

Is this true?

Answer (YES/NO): NO